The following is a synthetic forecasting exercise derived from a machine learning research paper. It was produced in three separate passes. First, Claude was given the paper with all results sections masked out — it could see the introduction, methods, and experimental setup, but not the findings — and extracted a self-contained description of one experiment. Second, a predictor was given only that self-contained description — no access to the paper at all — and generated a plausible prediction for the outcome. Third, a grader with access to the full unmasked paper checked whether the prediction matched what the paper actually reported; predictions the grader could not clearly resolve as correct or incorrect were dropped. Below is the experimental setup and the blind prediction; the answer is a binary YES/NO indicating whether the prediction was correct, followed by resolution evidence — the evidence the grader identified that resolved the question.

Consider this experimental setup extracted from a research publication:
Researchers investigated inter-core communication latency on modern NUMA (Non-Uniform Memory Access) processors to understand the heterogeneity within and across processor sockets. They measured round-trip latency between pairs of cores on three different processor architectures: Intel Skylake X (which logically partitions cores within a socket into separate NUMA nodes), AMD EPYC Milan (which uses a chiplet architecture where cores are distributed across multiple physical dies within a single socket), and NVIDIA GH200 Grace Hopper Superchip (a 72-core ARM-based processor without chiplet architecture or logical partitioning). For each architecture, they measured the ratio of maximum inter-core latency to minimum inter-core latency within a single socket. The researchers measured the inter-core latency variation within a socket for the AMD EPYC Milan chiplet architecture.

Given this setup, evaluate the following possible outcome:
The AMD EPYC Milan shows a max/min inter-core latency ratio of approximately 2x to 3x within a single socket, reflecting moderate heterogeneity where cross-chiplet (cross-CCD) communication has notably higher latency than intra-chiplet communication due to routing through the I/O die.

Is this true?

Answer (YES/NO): NO